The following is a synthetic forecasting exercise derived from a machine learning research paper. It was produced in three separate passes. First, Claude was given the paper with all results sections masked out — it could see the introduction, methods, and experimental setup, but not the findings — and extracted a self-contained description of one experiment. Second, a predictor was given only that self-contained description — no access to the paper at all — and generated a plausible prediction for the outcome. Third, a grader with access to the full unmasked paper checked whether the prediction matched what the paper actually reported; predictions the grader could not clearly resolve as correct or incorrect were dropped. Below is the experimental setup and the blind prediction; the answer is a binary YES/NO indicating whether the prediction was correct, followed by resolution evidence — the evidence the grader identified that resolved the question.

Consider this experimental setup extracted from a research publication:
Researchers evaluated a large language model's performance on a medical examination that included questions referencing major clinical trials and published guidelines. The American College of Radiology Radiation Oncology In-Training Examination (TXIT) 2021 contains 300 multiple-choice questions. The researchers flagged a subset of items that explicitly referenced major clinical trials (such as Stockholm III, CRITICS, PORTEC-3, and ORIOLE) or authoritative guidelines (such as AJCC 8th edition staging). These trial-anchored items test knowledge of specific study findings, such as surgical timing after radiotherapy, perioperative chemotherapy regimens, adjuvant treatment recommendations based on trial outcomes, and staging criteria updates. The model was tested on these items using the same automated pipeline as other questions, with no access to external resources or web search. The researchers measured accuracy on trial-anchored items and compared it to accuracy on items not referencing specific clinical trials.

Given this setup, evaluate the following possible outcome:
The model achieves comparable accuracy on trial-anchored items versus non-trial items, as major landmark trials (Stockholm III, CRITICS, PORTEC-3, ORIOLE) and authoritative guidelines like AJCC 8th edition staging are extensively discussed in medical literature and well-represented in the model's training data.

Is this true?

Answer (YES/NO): YES